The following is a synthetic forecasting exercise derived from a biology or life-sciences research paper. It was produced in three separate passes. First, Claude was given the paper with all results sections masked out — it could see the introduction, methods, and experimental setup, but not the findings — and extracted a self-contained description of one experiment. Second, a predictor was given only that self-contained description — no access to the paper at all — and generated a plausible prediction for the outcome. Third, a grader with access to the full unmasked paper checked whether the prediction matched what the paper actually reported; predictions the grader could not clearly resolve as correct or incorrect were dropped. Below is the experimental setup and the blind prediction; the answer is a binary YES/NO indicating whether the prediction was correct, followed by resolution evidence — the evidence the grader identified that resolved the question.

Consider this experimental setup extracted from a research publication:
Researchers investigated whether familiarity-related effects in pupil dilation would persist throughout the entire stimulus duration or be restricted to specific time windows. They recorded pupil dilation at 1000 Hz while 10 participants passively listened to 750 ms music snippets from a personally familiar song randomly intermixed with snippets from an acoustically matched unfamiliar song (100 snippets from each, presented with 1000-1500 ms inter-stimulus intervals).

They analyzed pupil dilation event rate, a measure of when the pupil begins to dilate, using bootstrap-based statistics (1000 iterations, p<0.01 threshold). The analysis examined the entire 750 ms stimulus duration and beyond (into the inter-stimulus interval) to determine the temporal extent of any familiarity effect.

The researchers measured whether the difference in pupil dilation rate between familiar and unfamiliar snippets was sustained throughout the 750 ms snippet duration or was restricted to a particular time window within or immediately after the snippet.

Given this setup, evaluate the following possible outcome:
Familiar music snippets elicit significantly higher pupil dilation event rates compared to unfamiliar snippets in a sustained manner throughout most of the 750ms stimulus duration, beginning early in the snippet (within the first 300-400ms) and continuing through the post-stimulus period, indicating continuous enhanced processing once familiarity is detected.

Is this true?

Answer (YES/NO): NO